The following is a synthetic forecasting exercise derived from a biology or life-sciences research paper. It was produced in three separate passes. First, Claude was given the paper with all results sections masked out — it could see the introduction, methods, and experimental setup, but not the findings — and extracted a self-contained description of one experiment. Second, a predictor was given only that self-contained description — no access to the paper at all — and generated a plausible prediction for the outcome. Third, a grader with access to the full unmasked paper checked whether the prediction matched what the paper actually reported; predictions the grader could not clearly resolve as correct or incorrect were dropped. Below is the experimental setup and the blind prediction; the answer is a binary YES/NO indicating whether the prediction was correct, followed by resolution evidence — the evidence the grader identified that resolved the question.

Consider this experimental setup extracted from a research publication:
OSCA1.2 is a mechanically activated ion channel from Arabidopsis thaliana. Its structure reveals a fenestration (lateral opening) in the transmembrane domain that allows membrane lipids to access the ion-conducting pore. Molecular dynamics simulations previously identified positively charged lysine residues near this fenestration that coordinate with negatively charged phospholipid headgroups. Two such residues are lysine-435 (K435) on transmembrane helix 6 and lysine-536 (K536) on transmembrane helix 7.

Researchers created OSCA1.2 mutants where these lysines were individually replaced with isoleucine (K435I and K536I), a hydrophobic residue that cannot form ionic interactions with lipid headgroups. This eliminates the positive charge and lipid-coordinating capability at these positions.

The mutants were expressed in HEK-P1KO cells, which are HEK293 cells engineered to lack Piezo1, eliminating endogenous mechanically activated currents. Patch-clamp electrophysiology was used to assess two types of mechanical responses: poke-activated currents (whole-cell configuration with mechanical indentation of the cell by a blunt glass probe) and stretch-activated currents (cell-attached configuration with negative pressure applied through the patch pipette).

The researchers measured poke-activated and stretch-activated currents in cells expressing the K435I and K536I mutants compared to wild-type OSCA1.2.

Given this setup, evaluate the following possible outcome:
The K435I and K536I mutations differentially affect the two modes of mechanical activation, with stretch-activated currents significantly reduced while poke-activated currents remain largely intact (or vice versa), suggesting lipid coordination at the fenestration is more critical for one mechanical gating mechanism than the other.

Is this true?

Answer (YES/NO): YES